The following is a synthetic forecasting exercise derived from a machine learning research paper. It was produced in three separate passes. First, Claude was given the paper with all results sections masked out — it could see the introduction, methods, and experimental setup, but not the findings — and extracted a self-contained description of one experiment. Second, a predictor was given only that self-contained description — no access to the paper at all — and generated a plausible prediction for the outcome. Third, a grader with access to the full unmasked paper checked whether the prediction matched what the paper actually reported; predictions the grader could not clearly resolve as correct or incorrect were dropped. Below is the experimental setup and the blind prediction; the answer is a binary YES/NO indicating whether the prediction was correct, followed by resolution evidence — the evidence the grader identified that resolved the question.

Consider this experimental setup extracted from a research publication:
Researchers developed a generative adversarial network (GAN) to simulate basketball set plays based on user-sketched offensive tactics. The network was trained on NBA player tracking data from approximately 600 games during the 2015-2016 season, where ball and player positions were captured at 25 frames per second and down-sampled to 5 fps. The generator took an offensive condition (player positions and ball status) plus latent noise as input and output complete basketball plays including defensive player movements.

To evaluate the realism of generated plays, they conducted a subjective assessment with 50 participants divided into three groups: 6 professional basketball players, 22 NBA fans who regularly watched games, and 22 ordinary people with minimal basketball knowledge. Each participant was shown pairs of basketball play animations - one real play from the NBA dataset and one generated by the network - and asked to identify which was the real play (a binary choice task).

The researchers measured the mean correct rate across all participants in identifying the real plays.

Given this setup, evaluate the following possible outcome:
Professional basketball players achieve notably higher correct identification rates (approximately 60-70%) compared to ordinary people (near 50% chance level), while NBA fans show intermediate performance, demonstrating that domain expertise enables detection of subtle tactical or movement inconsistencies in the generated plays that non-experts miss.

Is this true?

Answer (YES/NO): NO